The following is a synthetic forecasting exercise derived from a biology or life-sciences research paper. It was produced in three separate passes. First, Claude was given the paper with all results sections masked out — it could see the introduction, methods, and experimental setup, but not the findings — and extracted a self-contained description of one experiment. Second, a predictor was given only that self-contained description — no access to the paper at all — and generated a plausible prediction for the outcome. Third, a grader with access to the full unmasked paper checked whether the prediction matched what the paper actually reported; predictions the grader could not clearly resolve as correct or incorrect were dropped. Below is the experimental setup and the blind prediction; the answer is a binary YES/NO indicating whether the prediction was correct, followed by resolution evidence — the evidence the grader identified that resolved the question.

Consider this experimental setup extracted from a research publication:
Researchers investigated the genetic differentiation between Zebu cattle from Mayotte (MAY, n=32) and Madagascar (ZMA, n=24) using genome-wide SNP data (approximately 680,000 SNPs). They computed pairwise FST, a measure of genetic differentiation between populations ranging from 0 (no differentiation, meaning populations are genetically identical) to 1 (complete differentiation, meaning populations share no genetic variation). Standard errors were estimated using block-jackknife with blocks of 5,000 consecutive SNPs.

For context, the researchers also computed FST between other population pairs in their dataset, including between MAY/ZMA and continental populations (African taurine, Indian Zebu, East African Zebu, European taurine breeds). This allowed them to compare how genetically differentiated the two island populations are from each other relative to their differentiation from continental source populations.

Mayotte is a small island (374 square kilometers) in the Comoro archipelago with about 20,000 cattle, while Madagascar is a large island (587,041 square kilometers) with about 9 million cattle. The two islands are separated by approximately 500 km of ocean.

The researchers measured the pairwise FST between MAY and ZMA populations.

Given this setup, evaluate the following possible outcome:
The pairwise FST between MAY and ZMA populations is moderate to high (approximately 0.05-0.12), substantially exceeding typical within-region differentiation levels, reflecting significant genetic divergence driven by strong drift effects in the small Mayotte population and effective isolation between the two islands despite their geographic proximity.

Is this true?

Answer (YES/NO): NO